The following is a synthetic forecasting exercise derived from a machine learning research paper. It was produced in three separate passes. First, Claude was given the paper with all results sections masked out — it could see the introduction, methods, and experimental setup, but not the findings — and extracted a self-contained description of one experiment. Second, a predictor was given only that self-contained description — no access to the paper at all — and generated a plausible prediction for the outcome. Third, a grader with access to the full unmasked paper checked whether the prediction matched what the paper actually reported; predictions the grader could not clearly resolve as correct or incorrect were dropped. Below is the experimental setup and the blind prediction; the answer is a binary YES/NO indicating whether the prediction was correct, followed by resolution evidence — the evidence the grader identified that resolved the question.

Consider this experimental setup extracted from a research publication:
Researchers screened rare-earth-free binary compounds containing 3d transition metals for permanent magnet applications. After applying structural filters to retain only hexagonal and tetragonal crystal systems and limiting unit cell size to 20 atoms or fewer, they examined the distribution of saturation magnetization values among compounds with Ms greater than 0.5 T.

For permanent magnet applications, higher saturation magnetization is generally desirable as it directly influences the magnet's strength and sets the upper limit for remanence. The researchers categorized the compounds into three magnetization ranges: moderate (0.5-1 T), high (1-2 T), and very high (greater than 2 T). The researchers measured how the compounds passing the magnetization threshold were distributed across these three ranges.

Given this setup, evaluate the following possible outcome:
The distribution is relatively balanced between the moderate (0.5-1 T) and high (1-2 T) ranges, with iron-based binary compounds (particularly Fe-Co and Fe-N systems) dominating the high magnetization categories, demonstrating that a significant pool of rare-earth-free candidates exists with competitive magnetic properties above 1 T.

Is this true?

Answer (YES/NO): NO